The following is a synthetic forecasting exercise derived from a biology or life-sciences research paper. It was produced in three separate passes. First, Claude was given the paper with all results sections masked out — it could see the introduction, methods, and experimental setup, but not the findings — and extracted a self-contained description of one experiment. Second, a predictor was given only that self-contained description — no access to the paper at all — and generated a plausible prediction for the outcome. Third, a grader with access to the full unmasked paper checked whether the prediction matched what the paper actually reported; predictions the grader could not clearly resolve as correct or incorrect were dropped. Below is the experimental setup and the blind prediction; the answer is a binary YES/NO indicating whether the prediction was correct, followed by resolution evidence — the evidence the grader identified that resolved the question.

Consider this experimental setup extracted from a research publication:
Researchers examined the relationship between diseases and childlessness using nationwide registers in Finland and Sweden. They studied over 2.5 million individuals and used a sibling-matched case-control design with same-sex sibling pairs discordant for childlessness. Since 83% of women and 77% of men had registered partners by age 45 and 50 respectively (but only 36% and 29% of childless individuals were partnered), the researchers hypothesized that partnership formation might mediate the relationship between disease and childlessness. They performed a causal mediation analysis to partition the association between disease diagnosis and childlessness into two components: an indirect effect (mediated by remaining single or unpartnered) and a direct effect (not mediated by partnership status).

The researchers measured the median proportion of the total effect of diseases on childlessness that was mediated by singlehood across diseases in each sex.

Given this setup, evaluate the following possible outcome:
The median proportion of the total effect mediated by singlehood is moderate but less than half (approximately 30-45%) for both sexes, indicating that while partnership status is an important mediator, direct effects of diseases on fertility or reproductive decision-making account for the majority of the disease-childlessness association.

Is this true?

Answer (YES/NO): NO